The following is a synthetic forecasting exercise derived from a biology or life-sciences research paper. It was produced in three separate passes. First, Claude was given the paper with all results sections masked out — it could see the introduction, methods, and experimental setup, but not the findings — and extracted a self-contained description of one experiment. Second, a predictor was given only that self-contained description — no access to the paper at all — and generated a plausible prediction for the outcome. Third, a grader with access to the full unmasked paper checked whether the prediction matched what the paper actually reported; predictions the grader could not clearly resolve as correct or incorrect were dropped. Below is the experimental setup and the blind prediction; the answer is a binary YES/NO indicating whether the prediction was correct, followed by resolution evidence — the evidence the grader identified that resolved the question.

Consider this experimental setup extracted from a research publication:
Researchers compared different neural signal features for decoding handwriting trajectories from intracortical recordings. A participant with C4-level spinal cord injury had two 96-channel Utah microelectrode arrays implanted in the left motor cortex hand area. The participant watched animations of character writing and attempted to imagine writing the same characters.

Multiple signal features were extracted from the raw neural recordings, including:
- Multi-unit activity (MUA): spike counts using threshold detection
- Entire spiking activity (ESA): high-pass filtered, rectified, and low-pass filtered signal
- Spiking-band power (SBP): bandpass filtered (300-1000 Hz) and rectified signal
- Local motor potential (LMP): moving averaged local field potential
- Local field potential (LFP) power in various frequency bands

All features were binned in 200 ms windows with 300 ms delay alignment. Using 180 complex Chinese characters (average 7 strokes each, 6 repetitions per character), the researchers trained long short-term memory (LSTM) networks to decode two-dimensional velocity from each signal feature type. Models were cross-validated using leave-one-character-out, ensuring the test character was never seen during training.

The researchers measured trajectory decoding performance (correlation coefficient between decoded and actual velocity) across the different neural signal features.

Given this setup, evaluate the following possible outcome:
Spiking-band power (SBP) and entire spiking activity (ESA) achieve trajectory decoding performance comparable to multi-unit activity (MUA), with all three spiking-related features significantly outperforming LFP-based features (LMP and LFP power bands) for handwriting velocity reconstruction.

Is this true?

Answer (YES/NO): NO